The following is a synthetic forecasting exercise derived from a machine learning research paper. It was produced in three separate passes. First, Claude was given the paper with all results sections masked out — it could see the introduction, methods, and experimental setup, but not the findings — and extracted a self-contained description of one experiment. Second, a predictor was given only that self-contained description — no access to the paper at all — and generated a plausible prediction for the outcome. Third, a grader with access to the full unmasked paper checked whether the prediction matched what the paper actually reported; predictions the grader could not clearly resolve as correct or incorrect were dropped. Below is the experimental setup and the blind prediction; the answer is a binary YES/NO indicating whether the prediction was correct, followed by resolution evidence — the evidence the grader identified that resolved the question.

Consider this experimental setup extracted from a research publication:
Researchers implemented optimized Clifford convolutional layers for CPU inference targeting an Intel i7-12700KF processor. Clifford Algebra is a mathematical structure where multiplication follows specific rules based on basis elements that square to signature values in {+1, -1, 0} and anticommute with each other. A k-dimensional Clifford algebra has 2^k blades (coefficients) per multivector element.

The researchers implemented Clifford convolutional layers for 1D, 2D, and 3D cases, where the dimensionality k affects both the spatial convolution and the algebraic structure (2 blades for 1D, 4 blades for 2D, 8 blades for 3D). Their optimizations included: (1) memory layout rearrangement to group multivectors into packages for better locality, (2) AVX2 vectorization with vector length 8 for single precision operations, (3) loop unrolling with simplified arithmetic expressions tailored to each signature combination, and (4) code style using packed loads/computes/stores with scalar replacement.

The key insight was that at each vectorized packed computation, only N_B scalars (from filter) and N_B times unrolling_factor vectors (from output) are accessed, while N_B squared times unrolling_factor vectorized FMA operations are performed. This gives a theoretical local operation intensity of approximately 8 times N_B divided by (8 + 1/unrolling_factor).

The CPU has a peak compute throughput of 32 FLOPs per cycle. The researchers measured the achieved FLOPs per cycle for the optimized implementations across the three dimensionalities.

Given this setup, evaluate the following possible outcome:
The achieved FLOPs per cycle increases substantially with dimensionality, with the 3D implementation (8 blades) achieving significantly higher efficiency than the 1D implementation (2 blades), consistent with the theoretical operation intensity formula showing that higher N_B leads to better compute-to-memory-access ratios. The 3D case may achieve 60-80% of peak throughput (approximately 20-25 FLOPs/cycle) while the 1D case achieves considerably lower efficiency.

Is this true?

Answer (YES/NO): NO